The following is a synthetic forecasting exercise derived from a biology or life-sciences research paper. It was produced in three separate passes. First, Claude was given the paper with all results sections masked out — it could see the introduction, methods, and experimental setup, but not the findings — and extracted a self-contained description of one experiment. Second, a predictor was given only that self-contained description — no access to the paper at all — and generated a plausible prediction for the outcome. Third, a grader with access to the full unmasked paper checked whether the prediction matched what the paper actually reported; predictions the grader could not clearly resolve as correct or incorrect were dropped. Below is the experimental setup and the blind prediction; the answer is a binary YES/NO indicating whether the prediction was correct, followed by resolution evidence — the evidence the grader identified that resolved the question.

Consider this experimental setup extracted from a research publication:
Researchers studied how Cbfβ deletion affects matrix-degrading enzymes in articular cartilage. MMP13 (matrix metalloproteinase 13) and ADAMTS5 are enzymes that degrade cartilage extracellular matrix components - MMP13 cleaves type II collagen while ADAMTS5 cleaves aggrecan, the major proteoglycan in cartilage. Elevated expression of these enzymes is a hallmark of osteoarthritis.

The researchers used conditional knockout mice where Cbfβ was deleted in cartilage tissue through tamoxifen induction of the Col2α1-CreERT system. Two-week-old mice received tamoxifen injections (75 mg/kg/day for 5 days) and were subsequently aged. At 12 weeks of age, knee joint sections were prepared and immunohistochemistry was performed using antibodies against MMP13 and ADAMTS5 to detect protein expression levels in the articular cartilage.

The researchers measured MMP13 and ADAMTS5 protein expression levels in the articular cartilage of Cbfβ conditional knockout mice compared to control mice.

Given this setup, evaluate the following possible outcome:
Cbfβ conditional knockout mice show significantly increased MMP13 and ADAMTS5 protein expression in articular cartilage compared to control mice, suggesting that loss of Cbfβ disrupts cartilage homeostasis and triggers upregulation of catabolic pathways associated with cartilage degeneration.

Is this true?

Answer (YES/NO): YES